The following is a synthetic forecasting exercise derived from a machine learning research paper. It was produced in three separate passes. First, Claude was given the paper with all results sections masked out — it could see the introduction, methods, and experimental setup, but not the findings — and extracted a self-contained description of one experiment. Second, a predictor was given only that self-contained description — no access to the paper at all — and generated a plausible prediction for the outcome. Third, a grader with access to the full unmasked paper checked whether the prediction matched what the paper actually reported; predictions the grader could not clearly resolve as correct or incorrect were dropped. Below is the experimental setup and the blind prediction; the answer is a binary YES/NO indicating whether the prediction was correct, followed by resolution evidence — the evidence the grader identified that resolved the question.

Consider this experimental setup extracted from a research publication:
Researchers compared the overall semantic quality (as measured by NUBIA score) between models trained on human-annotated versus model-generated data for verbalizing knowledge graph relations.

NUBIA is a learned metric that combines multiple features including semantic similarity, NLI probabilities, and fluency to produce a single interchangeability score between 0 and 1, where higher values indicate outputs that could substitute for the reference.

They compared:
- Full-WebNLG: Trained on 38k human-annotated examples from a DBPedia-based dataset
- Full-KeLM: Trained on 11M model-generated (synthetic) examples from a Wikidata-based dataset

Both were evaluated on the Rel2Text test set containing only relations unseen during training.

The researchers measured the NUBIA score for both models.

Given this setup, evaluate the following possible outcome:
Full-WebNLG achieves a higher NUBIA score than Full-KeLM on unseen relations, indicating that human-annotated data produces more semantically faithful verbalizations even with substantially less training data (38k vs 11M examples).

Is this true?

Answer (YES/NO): NO